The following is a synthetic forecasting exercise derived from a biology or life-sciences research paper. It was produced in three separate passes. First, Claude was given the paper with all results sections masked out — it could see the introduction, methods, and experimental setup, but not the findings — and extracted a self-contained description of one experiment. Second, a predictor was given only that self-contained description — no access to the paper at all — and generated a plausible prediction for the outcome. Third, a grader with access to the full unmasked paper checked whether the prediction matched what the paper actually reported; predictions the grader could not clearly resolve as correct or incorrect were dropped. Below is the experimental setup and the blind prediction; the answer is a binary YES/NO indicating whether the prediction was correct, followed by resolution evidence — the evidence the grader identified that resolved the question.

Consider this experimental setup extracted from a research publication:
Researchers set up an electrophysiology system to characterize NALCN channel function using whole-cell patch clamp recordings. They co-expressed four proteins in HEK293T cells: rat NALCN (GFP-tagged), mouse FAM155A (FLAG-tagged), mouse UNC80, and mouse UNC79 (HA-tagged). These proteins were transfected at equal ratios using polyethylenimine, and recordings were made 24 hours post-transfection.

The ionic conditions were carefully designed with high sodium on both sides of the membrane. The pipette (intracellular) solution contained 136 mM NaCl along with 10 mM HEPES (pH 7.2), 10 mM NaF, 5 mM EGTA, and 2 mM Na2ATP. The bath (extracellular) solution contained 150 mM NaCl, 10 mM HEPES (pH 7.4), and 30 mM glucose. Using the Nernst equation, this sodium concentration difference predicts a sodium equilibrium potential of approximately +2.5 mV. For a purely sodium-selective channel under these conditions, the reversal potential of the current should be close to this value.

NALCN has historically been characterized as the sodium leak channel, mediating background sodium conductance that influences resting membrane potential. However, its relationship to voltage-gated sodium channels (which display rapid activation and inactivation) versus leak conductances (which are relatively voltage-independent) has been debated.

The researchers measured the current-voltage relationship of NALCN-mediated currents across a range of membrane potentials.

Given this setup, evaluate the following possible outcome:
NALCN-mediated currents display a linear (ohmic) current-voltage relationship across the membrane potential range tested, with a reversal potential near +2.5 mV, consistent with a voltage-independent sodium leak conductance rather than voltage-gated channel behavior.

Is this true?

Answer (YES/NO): NO